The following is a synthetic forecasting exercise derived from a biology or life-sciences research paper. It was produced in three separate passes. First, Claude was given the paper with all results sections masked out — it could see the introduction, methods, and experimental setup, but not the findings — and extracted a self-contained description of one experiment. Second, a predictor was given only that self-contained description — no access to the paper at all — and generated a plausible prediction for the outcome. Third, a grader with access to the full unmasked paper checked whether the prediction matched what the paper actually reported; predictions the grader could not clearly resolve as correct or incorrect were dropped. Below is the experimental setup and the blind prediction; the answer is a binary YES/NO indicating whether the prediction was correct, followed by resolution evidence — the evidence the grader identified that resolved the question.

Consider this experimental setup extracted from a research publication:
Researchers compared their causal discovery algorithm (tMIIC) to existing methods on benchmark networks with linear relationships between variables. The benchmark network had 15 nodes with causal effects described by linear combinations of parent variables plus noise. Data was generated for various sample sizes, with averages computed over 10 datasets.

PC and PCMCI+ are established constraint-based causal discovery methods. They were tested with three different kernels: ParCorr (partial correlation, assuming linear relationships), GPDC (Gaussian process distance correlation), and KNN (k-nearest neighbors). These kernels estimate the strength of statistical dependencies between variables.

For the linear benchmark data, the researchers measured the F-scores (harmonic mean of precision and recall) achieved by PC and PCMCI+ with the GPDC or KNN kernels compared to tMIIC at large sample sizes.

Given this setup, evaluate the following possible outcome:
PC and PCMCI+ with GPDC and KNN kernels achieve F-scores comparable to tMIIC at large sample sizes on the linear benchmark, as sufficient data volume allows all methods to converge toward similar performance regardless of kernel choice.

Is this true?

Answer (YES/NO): YES